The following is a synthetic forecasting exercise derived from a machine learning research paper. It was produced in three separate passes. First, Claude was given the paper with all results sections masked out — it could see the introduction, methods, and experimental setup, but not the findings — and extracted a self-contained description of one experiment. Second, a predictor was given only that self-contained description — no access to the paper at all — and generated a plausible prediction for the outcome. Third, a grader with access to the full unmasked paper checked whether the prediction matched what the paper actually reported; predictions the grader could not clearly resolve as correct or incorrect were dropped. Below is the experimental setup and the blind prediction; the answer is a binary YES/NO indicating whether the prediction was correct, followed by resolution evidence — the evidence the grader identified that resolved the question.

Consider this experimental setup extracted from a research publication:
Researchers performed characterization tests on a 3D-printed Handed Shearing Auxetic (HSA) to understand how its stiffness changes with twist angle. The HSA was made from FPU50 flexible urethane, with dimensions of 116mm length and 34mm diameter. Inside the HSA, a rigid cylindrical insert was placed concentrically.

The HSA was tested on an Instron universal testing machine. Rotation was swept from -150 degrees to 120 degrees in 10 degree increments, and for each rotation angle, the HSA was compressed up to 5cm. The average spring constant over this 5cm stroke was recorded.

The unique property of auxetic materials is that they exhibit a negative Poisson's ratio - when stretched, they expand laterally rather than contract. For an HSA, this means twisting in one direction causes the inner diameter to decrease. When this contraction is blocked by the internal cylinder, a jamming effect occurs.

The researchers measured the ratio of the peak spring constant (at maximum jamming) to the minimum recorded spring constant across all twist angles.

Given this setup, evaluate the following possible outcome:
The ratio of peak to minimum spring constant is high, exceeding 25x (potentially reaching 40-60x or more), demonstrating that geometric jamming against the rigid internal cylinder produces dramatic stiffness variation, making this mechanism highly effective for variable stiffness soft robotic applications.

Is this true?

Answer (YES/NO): NO